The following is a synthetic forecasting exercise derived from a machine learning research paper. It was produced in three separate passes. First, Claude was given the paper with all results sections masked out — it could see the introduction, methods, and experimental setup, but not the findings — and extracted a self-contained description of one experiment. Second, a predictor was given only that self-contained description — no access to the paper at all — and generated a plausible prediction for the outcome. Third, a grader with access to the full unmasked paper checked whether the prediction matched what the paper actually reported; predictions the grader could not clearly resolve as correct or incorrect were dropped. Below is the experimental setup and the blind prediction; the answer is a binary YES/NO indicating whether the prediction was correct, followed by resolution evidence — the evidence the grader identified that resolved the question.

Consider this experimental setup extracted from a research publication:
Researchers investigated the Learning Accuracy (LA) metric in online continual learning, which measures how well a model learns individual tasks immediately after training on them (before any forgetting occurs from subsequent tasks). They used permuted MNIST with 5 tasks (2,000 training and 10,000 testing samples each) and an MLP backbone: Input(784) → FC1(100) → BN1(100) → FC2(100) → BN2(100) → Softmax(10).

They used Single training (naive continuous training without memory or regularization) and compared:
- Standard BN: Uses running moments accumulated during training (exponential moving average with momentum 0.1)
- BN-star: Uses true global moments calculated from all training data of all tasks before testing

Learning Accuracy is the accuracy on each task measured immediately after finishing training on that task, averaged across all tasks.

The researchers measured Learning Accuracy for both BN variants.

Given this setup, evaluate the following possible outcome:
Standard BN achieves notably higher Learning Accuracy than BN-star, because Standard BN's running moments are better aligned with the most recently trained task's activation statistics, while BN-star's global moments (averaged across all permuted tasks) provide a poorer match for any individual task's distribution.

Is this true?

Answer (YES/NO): NO